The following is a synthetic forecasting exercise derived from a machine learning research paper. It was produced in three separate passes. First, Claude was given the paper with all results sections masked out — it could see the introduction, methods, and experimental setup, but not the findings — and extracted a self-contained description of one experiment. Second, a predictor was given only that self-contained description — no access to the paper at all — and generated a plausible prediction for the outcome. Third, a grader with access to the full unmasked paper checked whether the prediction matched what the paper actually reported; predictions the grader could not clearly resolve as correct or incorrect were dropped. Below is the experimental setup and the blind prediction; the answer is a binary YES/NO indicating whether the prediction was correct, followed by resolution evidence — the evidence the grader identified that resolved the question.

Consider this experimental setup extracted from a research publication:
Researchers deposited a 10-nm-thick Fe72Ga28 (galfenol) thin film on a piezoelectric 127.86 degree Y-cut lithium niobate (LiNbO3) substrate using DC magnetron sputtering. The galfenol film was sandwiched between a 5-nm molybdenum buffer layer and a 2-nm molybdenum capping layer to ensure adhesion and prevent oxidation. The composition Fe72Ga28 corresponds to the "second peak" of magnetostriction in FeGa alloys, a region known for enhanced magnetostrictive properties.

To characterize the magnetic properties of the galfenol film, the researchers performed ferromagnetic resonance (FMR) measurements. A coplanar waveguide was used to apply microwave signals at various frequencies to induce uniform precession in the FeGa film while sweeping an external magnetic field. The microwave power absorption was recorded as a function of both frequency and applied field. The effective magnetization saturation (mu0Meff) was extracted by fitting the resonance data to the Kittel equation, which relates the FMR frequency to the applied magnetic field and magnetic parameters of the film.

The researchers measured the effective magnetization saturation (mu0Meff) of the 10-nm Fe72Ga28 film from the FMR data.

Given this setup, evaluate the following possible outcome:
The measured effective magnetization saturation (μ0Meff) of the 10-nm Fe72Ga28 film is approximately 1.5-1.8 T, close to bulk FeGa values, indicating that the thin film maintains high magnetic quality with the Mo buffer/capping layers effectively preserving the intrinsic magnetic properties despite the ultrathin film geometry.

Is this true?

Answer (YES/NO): NO